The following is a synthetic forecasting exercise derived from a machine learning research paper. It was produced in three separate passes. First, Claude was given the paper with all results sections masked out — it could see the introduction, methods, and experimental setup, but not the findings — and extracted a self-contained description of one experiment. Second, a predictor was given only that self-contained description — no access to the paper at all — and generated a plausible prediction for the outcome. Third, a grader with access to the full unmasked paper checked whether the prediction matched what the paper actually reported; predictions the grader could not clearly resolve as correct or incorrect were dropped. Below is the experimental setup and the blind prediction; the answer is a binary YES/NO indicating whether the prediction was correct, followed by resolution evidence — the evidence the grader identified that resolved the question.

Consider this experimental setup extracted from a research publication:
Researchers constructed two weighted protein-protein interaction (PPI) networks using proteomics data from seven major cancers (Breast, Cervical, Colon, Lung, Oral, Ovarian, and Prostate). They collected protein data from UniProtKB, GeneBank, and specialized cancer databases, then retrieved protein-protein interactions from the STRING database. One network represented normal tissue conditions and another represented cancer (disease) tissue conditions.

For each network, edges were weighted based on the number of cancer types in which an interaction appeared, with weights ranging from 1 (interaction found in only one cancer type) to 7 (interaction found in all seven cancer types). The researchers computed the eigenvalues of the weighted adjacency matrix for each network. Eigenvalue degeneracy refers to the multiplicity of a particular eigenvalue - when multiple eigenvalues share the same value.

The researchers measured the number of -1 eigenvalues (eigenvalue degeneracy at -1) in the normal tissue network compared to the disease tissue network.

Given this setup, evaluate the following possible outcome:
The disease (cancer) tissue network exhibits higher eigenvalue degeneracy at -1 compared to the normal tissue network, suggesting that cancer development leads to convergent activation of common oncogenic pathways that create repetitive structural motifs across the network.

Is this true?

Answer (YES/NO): NO